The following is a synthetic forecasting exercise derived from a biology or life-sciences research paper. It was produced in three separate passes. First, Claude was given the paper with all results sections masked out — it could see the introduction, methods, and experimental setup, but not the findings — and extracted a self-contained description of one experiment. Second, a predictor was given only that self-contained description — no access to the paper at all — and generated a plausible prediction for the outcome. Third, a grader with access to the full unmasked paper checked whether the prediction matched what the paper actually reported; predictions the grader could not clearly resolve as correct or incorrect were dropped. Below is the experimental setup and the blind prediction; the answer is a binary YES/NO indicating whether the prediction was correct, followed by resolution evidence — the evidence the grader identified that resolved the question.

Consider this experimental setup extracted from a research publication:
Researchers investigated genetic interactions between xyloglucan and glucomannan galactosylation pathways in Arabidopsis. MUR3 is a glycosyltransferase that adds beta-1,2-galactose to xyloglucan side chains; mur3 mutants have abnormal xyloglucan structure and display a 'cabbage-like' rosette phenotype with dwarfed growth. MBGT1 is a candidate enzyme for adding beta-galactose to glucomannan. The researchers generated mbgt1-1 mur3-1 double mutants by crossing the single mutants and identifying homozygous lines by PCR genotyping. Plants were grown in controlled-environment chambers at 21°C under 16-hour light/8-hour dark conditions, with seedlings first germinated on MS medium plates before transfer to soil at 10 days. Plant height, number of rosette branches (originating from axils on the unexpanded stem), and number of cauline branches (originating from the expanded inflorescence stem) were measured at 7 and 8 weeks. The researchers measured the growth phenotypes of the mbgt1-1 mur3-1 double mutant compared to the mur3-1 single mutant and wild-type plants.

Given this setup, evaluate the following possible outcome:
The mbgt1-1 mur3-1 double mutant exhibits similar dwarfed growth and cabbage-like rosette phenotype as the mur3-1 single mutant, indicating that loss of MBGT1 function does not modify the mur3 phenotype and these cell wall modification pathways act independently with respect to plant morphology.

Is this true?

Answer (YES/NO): NO